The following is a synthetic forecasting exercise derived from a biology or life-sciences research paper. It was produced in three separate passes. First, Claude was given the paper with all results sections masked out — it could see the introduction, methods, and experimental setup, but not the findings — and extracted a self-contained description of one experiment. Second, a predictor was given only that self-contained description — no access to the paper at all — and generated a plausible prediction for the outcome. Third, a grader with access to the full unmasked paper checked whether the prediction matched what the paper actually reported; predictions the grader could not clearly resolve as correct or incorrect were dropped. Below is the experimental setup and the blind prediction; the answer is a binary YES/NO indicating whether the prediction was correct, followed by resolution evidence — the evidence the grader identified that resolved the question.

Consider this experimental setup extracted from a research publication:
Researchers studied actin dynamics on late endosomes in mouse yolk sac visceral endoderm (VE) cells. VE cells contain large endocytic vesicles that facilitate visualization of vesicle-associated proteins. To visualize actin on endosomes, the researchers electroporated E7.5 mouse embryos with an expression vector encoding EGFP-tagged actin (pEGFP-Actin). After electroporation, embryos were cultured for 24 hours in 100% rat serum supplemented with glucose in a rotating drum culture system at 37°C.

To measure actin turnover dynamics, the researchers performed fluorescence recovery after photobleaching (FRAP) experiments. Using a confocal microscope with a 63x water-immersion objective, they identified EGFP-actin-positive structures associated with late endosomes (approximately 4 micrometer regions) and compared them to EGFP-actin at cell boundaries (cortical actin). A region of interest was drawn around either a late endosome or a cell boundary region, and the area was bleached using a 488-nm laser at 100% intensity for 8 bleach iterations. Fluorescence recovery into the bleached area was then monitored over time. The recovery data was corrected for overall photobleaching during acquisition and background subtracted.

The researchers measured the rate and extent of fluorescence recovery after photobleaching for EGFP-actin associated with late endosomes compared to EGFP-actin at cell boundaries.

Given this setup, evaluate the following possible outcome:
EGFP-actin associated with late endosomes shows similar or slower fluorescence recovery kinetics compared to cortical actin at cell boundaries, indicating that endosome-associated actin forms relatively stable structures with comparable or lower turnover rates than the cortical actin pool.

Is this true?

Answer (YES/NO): NO